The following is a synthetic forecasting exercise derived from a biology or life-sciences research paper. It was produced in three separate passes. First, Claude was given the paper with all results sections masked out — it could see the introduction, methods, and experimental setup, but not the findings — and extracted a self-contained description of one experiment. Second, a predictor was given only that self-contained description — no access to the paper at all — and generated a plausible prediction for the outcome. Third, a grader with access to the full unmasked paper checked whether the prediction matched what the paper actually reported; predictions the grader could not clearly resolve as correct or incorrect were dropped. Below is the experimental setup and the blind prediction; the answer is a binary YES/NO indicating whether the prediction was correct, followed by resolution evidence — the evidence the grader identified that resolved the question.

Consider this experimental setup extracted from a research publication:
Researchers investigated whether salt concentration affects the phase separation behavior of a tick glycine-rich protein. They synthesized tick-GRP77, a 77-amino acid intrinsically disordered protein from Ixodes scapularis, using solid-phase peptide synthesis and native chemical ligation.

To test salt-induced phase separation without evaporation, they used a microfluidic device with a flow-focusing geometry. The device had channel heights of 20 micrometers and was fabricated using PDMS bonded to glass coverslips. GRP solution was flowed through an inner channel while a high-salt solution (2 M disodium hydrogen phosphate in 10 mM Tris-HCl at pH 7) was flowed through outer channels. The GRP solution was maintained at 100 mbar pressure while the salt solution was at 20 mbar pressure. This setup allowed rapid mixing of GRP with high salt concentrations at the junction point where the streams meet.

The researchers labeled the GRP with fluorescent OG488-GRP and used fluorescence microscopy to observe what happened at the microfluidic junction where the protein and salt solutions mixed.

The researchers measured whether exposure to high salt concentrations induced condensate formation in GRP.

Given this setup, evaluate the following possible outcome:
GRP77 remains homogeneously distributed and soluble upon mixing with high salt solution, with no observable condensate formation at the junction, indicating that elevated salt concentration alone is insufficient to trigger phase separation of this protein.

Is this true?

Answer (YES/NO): NO